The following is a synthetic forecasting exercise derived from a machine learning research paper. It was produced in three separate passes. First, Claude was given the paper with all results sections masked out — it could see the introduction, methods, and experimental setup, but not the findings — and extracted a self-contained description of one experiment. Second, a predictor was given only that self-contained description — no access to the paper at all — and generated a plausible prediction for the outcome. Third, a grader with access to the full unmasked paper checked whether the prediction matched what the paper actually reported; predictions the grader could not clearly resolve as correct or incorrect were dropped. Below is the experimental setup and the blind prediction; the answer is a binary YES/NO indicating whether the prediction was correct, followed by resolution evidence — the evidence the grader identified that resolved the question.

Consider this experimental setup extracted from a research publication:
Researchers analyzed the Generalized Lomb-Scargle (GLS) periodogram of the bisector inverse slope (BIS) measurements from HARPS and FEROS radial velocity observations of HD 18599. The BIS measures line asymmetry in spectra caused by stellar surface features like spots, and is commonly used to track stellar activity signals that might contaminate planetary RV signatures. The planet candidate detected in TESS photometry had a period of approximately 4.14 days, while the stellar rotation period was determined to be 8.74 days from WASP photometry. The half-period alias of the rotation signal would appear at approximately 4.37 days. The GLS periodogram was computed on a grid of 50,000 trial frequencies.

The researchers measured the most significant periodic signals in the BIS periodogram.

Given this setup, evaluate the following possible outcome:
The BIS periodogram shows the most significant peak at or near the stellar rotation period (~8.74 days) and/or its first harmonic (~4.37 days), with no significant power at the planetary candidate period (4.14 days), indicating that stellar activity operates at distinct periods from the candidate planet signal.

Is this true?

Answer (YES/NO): NO